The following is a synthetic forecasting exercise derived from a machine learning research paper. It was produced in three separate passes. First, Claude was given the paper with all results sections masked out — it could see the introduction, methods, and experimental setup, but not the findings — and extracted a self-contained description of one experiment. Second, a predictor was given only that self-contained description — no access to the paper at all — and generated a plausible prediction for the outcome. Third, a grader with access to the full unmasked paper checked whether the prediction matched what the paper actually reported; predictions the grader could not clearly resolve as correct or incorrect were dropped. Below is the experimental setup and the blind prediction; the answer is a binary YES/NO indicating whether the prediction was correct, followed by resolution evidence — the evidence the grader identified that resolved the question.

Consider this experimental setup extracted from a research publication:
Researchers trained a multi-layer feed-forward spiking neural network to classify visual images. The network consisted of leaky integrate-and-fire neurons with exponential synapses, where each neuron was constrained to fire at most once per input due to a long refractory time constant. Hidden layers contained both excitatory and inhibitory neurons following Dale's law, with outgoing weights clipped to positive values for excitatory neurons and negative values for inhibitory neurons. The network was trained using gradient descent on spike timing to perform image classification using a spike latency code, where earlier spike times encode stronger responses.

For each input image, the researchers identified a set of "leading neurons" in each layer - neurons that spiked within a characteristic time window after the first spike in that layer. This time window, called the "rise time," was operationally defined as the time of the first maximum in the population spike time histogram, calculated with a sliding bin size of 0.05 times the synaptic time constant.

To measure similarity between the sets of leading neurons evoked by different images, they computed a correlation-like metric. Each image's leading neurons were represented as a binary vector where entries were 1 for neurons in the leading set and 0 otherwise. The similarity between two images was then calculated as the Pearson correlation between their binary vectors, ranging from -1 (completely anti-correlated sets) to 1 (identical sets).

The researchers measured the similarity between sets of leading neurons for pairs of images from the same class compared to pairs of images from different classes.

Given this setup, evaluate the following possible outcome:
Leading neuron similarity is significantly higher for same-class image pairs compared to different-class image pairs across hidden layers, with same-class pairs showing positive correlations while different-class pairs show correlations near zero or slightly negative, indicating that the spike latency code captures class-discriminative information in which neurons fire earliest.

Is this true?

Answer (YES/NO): NO